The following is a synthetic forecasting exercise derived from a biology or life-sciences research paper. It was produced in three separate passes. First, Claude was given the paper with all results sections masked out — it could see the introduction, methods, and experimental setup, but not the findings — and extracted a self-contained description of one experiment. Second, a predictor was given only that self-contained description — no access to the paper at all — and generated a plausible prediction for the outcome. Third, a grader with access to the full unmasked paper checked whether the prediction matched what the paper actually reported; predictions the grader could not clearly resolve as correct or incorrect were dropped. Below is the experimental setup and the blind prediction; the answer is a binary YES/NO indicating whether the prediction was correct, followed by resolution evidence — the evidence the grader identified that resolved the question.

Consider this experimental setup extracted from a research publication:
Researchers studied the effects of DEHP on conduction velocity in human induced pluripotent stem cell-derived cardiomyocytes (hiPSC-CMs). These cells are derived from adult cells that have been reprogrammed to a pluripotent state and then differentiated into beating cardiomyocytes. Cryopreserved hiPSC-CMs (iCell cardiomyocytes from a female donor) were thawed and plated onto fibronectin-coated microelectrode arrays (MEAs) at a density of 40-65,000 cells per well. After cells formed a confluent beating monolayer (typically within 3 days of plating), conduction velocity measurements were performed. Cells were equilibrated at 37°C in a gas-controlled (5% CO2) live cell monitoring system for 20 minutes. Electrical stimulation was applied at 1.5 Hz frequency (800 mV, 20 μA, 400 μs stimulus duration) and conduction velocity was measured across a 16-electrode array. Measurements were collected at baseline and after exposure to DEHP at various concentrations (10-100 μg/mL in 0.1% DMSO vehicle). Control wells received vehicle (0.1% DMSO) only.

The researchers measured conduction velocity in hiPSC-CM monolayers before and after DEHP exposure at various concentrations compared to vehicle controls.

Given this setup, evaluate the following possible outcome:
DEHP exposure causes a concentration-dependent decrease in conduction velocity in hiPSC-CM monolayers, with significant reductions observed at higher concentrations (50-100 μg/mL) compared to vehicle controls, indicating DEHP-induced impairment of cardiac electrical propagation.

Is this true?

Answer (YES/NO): YES